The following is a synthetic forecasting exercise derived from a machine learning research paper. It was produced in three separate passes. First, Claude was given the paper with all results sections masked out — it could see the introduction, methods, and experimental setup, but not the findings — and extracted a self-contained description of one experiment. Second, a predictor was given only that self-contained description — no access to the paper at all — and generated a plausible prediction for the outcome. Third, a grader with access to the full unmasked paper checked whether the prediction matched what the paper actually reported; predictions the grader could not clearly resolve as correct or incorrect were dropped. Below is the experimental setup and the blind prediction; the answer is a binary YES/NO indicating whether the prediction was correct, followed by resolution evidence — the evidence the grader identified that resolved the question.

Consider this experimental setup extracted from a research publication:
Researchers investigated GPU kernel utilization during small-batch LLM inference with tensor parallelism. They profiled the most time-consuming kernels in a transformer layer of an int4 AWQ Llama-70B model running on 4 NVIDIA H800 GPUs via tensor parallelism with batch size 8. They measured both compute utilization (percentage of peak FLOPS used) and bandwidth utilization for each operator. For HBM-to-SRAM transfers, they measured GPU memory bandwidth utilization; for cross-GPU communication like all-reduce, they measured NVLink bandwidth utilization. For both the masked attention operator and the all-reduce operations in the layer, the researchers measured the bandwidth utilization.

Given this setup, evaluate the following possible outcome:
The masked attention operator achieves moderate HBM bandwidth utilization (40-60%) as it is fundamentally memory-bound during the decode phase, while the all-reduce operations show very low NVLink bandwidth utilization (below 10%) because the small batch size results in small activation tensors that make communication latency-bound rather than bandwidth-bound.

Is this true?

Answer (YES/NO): NO